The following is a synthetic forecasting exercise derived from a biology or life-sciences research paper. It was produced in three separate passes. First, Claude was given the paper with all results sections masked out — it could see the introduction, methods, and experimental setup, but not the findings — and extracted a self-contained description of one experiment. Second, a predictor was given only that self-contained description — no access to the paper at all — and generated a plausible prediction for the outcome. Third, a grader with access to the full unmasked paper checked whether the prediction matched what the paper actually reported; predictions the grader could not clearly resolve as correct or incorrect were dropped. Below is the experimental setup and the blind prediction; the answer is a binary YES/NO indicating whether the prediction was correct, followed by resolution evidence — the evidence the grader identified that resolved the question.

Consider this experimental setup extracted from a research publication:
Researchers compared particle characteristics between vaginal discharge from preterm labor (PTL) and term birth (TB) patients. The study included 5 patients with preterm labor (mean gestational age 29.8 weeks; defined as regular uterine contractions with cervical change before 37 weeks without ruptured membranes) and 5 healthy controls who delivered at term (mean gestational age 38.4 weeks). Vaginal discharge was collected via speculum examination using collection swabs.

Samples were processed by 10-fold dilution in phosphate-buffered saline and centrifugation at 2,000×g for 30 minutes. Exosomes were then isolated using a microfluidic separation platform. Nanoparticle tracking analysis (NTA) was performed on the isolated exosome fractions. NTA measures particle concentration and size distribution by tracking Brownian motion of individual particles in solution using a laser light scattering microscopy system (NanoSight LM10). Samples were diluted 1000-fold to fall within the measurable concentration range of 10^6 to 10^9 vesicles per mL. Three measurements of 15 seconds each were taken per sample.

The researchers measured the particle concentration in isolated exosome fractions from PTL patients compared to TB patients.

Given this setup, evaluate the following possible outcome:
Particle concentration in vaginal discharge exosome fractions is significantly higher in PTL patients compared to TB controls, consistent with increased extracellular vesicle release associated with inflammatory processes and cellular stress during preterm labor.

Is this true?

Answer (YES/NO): YES